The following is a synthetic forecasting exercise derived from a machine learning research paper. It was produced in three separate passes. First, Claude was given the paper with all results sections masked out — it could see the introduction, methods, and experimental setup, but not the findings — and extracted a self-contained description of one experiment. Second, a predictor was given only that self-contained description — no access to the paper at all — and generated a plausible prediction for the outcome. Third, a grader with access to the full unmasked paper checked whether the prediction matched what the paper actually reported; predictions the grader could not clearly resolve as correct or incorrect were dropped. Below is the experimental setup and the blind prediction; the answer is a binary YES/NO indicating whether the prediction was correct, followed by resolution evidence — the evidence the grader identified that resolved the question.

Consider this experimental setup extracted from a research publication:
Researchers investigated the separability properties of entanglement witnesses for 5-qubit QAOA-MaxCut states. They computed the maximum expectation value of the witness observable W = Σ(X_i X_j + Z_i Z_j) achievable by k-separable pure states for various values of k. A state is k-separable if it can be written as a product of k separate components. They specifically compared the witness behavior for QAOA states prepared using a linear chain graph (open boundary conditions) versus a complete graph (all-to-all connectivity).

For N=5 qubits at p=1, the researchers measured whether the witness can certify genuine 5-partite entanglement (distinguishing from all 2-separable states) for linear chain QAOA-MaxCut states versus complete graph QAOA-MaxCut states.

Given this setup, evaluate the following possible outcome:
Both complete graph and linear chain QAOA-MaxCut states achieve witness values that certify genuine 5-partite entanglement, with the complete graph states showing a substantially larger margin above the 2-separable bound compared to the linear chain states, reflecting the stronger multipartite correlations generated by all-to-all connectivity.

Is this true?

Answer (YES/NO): NO